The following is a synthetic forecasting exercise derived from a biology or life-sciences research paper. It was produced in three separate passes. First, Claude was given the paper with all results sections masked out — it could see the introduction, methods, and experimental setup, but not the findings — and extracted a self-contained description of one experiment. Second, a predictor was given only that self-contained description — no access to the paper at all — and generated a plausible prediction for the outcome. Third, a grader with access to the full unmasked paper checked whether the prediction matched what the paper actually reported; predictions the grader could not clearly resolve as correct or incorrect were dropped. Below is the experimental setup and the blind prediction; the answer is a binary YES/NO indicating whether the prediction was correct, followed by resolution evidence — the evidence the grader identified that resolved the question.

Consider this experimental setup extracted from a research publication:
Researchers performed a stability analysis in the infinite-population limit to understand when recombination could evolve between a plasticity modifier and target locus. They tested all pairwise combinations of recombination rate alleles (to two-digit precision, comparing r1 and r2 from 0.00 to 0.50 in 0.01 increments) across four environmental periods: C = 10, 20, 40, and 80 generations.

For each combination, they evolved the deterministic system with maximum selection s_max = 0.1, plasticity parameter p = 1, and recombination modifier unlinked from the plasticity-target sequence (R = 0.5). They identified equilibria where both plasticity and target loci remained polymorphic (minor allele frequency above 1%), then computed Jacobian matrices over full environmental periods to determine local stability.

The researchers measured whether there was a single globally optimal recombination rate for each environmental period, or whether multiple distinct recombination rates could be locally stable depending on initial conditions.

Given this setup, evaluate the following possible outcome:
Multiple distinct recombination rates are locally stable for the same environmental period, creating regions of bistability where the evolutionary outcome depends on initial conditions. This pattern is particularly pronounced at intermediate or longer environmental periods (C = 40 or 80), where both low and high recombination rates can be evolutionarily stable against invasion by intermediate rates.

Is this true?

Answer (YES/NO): NO